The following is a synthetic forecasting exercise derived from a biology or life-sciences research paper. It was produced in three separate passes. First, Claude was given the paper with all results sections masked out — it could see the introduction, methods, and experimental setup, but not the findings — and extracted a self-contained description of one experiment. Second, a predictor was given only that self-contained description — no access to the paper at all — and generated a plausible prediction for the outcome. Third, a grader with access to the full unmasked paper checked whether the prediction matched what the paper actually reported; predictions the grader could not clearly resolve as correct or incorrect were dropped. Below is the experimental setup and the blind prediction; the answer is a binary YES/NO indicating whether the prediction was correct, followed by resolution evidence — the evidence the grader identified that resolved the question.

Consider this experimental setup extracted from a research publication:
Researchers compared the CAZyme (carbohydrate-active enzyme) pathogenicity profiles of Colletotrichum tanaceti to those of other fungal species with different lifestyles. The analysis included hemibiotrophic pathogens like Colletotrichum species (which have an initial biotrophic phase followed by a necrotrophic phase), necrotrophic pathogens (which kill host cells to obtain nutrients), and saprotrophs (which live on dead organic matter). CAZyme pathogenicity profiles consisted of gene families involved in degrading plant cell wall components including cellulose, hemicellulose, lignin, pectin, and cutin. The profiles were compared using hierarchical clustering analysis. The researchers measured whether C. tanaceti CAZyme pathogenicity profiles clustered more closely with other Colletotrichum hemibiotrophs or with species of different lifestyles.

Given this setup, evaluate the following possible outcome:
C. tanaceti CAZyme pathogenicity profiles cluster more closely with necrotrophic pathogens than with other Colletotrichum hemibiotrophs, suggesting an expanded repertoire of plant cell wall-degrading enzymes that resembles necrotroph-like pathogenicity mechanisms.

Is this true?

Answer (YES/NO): NO